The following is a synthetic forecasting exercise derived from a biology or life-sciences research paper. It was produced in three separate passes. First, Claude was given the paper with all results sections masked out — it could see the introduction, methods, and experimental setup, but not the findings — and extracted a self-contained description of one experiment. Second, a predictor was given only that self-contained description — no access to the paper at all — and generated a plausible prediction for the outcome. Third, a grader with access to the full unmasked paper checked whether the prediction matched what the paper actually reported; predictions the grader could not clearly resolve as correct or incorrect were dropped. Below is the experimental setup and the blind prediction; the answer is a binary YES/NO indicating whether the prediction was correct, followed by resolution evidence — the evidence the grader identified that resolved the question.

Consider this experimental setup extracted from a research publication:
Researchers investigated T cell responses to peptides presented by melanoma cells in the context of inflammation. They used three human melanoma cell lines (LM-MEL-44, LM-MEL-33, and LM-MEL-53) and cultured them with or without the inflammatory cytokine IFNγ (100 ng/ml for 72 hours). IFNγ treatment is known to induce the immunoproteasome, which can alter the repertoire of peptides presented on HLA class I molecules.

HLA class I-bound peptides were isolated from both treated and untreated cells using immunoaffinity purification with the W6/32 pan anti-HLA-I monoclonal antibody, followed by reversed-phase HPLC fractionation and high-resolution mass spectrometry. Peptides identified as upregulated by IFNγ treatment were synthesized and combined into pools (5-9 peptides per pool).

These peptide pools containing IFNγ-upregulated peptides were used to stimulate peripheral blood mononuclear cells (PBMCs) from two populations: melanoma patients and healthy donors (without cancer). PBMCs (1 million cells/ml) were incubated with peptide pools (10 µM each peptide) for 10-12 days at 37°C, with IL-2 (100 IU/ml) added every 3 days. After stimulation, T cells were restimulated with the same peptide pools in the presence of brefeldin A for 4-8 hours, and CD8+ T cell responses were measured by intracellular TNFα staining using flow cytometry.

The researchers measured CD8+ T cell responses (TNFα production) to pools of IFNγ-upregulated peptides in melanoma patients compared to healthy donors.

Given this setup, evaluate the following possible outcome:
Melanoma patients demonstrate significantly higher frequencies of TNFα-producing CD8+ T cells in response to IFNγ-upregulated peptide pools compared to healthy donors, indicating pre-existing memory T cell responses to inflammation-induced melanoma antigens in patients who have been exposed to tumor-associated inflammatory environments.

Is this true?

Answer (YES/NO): YES